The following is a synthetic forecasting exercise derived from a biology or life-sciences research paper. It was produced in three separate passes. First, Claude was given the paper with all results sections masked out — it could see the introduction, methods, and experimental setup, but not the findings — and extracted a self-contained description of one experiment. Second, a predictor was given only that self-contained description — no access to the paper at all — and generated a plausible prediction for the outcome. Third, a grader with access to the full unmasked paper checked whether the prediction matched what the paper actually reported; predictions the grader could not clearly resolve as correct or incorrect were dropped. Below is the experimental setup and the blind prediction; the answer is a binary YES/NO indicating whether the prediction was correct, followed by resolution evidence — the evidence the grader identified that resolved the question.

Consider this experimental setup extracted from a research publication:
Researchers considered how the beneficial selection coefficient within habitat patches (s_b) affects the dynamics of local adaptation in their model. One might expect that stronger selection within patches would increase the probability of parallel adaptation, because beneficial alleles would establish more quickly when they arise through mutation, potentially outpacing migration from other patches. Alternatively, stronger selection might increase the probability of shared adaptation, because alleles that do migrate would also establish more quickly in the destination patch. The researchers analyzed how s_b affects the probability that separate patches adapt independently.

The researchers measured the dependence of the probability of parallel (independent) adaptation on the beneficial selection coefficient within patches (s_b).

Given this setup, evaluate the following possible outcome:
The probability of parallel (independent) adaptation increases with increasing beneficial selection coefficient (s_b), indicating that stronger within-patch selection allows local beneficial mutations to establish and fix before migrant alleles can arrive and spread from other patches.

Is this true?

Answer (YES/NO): NO